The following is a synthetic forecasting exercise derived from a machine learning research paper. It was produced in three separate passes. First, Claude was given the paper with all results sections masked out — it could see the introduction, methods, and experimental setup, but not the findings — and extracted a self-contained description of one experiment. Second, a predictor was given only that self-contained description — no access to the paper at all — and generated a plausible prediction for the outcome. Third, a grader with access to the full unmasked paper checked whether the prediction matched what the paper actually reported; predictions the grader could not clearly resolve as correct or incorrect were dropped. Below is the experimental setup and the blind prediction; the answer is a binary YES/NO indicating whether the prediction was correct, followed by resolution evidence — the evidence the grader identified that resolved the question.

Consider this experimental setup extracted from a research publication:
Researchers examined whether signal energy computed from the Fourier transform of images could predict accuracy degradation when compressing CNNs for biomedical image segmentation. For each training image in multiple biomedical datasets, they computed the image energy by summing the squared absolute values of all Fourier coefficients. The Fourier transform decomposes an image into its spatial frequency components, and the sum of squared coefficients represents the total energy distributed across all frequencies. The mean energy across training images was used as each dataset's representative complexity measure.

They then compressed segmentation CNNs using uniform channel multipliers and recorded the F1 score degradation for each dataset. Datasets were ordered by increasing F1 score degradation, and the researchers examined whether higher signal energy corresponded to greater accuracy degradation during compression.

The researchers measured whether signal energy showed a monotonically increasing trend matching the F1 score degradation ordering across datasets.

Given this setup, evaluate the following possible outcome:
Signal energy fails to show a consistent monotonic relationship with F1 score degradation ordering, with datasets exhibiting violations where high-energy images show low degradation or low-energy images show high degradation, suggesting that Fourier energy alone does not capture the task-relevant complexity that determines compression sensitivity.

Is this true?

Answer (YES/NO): YES